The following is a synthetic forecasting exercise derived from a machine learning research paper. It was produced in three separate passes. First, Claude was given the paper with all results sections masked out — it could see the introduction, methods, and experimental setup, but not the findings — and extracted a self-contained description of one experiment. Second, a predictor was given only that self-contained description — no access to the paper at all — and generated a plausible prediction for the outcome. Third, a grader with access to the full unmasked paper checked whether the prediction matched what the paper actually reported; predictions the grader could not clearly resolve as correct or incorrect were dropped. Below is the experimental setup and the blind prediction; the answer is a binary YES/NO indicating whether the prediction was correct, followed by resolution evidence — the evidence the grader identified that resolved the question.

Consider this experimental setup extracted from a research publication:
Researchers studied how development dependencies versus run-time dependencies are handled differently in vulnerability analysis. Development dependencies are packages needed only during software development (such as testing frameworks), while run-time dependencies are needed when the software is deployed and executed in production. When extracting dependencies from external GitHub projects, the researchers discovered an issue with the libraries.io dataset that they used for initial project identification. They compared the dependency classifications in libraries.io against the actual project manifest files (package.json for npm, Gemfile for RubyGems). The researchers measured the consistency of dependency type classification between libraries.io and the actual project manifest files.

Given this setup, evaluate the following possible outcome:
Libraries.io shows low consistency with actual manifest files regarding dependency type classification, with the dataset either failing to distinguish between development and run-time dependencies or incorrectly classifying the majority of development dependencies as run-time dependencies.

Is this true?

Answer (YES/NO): NO